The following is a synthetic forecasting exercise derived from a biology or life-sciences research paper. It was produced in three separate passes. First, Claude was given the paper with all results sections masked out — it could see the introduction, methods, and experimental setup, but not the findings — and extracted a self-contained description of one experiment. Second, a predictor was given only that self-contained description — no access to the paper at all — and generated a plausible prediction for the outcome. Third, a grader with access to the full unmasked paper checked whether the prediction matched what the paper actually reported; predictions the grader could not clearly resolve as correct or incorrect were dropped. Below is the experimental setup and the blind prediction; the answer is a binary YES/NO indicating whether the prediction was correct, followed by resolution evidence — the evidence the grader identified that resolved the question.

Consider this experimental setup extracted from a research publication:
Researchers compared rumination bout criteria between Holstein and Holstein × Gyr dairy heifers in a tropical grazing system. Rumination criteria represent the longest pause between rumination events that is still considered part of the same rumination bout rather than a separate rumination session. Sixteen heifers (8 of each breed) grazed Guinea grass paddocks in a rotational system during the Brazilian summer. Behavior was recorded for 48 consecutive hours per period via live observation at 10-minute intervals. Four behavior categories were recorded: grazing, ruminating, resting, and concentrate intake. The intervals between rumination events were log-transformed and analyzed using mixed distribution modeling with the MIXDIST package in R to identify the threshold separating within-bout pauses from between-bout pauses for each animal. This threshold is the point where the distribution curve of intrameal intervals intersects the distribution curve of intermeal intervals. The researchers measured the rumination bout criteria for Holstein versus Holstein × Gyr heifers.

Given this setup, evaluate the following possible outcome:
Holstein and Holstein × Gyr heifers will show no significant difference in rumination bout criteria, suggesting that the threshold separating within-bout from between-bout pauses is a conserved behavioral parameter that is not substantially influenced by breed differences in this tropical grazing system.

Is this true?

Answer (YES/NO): NO